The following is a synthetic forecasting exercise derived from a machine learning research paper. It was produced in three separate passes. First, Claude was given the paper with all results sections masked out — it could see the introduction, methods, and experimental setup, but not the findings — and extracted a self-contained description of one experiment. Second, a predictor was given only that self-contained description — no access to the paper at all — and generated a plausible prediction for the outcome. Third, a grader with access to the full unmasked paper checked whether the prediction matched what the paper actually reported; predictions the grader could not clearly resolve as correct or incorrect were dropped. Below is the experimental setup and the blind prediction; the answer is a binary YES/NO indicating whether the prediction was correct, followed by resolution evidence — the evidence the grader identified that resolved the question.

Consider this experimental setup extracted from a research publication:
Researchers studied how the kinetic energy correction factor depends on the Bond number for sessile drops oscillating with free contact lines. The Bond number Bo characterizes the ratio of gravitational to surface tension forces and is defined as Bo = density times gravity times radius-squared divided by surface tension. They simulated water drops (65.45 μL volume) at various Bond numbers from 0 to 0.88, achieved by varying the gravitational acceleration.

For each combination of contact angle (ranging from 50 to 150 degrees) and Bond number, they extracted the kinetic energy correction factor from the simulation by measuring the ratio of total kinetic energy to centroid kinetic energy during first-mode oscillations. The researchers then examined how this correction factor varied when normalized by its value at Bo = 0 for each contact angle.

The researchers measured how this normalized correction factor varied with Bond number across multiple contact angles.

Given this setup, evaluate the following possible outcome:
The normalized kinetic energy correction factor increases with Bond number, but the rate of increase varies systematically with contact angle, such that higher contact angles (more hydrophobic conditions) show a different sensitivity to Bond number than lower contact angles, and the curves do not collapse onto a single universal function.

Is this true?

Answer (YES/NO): NO